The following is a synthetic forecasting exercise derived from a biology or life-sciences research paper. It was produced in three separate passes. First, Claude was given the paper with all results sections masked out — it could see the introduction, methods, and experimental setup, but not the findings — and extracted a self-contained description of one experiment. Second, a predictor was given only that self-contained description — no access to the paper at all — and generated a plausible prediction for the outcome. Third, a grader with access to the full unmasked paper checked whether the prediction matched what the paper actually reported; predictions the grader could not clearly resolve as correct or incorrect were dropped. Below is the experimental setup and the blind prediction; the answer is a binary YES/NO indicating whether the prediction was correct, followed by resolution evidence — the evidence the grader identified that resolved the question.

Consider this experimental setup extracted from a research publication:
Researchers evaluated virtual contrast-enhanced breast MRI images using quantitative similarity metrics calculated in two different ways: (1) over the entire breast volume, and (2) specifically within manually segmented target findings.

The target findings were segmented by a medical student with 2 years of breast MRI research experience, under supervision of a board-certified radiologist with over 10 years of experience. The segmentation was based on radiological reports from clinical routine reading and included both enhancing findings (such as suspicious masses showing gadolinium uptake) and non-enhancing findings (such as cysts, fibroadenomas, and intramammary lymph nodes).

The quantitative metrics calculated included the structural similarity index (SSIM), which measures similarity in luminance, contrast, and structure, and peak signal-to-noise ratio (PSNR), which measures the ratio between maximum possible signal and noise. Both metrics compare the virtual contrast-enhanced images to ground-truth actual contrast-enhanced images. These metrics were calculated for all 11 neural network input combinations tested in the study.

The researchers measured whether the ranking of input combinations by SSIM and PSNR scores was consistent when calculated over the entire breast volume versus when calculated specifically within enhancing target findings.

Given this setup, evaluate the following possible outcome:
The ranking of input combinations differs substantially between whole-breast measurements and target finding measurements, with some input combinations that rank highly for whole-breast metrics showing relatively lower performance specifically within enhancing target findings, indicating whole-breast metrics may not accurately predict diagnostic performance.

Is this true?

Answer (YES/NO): YES